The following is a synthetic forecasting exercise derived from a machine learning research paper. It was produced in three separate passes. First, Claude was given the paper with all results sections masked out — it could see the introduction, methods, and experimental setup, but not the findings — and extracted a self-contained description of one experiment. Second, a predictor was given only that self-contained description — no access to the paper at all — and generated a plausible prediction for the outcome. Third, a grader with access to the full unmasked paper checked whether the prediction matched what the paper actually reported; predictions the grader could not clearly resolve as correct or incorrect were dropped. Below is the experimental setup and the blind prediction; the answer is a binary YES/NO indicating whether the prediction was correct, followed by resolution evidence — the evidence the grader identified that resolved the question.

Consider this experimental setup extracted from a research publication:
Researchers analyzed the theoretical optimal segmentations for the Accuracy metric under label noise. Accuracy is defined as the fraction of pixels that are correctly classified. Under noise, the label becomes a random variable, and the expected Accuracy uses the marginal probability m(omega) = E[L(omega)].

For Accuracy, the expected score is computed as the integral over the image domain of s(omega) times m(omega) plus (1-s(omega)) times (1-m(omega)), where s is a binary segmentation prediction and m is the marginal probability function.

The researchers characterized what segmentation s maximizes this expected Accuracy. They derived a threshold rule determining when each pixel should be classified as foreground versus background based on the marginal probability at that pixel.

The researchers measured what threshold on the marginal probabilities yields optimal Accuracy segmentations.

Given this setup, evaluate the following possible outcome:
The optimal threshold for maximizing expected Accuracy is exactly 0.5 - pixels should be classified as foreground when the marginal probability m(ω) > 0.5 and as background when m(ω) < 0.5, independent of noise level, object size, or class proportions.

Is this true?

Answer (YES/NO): YES